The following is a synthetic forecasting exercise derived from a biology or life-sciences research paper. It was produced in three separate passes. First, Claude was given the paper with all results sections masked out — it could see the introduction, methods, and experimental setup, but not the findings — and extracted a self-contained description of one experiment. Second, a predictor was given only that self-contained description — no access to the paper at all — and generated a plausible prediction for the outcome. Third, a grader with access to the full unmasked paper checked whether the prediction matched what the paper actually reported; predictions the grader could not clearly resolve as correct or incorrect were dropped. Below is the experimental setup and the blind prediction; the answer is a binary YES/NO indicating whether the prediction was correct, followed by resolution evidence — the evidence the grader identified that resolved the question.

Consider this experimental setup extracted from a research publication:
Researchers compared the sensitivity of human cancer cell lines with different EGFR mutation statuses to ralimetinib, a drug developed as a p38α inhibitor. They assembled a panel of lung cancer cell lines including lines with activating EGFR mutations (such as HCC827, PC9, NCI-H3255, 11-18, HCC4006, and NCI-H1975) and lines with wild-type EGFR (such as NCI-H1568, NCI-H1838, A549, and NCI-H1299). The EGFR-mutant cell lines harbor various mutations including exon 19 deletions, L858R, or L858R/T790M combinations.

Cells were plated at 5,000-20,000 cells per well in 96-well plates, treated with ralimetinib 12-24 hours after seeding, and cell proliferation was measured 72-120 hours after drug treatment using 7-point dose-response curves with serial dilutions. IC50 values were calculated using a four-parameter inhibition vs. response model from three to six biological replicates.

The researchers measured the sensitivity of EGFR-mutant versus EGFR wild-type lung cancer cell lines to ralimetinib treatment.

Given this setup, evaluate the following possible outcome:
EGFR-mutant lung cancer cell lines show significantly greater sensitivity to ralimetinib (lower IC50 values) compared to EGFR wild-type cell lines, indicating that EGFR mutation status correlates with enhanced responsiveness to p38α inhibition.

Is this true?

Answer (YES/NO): NO